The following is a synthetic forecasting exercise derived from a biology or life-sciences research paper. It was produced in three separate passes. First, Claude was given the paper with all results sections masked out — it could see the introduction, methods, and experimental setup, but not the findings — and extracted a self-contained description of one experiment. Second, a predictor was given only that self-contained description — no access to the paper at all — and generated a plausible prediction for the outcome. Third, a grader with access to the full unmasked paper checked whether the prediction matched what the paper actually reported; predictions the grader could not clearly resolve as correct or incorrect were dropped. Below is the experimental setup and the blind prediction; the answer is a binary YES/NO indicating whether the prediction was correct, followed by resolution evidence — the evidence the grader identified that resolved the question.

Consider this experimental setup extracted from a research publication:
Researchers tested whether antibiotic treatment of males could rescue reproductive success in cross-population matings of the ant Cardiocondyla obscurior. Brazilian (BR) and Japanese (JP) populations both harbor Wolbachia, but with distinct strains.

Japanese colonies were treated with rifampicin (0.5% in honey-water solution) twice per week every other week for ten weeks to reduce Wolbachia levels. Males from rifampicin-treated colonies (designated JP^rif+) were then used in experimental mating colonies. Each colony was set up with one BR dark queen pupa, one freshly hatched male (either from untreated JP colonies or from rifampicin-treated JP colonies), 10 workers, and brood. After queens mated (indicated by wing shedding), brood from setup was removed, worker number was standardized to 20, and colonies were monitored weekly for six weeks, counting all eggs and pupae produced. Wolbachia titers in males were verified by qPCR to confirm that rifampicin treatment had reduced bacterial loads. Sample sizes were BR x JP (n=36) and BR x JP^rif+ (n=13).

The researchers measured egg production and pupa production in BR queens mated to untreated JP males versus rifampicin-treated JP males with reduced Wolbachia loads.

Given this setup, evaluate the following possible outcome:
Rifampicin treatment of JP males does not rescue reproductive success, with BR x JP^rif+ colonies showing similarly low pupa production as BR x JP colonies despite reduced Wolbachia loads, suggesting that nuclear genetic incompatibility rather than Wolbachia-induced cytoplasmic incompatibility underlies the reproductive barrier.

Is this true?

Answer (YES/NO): NO